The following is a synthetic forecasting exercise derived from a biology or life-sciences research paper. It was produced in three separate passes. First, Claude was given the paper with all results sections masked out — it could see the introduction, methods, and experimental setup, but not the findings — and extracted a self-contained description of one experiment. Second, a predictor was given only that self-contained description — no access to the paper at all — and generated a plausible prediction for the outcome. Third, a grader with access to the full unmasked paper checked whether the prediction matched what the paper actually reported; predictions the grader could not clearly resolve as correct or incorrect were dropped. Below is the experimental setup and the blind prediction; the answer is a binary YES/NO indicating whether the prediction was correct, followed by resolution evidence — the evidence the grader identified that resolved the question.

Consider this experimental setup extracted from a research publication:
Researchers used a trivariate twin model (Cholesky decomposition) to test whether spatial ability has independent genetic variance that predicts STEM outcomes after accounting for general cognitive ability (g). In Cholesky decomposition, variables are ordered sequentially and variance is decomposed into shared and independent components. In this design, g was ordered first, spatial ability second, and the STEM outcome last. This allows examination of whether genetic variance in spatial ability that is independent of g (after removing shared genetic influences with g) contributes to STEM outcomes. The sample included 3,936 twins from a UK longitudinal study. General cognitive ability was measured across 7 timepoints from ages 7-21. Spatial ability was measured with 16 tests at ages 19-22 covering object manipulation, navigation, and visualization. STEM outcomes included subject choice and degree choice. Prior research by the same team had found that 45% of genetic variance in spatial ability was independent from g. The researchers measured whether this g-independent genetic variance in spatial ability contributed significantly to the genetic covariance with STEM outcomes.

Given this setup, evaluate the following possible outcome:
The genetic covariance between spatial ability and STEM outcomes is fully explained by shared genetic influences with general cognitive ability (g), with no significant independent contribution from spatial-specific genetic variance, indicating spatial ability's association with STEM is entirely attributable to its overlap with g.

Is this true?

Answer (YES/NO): NO